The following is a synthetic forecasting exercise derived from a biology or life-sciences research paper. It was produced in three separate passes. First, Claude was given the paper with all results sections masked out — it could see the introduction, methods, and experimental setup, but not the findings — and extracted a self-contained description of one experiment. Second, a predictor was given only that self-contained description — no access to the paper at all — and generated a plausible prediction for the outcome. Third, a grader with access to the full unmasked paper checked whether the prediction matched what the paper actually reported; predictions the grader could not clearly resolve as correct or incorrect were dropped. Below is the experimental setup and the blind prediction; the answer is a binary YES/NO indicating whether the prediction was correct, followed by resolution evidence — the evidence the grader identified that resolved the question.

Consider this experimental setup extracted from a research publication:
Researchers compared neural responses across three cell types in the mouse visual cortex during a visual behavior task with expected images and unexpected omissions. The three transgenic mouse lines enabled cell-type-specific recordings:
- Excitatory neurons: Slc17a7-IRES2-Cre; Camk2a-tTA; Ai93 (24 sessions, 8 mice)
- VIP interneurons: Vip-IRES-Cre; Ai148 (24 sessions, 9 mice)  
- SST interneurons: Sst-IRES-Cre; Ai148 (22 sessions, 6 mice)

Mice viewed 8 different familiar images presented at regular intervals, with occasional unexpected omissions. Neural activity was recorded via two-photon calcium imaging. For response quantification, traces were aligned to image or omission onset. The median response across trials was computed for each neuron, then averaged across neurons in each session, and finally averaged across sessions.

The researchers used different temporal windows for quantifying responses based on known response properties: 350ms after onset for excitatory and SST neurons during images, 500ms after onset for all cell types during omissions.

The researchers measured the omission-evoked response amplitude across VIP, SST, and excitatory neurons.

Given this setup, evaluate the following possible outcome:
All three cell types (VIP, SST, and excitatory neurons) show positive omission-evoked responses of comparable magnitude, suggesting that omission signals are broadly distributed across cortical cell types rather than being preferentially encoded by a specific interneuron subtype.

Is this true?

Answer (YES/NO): NO